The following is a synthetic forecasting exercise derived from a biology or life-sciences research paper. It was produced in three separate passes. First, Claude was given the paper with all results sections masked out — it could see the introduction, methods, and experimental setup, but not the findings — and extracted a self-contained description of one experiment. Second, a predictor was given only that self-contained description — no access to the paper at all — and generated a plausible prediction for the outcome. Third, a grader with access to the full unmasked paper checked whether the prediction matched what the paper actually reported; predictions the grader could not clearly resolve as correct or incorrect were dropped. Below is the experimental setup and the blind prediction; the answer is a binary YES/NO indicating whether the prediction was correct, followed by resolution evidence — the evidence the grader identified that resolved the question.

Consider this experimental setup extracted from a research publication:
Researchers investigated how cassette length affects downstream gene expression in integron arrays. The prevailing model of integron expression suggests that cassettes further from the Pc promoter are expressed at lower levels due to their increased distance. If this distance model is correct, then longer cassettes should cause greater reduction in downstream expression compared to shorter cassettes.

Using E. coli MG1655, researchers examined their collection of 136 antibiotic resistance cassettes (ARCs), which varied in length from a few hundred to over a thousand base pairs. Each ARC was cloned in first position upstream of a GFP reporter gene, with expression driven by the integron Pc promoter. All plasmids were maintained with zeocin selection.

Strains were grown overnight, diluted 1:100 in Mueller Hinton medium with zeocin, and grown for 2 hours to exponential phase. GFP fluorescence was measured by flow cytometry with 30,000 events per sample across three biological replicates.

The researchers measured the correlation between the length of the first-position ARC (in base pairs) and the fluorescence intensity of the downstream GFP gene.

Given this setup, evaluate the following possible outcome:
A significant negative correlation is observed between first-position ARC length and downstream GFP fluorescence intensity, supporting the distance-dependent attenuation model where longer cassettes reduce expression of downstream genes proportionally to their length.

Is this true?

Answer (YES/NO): NO